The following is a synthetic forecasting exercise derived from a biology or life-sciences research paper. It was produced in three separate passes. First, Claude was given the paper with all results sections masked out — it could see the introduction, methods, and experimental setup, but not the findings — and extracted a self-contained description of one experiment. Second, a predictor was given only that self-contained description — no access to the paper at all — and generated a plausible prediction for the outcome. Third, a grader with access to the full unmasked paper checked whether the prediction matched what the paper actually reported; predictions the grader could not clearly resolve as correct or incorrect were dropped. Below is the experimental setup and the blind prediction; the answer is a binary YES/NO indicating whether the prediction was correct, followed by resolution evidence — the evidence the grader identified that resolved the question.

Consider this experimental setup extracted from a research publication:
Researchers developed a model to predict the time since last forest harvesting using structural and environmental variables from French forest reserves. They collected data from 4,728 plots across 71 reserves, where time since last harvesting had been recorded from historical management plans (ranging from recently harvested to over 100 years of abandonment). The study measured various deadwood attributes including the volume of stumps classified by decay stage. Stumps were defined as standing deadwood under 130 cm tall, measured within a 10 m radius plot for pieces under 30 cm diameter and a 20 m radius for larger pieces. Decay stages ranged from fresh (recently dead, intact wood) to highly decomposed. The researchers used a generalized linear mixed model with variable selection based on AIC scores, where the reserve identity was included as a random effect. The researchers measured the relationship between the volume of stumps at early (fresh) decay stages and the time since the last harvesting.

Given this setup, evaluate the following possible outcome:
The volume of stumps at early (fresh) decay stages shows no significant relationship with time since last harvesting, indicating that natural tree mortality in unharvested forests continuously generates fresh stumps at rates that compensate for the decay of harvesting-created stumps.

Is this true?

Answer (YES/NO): NO